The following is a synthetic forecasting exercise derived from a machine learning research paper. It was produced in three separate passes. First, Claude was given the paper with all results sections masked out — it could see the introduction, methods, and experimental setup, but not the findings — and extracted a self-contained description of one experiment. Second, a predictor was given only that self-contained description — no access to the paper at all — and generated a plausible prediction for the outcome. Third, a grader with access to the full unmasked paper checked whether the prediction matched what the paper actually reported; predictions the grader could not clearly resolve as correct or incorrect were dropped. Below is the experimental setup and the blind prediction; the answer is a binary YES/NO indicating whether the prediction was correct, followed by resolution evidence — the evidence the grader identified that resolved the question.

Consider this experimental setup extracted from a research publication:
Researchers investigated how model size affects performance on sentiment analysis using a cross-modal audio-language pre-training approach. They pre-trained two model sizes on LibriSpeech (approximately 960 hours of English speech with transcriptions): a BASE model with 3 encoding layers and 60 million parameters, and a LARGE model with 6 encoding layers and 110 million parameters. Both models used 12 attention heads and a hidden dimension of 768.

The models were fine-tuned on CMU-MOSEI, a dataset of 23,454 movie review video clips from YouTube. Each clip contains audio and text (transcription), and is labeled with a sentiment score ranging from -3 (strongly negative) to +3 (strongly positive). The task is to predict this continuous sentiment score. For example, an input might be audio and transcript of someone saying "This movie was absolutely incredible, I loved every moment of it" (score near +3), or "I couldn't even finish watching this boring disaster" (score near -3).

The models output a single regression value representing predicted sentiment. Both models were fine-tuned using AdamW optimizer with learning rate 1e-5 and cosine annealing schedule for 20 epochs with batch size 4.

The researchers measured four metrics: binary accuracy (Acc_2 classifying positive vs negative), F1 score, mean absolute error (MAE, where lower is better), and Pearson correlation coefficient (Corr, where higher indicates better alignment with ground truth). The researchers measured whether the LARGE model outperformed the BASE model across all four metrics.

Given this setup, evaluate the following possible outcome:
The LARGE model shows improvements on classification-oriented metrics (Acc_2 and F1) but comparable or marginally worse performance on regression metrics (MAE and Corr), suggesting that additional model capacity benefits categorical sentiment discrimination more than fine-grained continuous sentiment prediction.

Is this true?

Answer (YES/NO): NO